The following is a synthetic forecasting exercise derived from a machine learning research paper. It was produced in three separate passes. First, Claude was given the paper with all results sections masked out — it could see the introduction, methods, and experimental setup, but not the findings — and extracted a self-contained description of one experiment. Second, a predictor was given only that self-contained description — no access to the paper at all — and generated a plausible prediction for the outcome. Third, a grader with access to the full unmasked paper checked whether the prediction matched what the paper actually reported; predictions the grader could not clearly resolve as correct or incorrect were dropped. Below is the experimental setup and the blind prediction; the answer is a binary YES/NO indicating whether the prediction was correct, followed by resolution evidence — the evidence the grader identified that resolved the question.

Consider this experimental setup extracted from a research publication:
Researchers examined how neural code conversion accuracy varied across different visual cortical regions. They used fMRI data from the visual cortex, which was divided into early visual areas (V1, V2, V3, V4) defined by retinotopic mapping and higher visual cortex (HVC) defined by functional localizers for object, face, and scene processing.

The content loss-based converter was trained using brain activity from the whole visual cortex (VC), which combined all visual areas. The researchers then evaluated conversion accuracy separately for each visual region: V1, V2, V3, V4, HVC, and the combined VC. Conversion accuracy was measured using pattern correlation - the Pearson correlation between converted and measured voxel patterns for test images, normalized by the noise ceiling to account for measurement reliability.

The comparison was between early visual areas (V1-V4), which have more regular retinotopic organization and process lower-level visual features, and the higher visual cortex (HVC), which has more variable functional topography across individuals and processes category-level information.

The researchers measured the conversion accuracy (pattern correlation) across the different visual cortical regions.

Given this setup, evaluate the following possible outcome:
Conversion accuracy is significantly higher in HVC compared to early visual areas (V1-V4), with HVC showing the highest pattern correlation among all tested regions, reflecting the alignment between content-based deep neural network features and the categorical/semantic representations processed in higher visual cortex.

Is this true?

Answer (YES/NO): NO